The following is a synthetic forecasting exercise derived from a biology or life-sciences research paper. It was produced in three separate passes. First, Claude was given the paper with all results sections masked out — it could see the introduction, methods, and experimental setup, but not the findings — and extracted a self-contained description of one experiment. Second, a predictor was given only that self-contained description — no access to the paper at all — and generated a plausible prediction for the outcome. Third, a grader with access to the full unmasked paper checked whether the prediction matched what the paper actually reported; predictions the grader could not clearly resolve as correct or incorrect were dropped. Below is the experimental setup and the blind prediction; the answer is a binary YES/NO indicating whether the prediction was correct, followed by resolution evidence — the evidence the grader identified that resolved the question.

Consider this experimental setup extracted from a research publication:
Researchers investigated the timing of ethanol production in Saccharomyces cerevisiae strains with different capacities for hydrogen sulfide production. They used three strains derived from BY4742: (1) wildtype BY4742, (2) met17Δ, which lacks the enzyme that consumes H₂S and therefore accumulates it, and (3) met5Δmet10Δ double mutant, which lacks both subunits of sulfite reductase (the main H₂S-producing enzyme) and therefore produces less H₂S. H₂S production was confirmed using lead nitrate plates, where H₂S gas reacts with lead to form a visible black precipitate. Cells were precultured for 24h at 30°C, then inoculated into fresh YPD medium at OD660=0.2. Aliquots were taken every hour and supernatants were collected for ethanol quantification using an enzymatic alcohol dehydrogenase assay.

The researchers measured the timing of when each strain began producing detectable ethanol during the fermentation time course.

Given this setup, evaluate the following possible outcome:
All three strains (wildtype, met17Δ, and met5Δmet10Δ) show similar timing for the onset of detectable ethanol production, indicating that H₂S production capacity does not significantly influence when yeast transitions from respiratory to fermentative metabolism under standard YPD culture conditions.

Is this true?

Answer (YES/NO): NO